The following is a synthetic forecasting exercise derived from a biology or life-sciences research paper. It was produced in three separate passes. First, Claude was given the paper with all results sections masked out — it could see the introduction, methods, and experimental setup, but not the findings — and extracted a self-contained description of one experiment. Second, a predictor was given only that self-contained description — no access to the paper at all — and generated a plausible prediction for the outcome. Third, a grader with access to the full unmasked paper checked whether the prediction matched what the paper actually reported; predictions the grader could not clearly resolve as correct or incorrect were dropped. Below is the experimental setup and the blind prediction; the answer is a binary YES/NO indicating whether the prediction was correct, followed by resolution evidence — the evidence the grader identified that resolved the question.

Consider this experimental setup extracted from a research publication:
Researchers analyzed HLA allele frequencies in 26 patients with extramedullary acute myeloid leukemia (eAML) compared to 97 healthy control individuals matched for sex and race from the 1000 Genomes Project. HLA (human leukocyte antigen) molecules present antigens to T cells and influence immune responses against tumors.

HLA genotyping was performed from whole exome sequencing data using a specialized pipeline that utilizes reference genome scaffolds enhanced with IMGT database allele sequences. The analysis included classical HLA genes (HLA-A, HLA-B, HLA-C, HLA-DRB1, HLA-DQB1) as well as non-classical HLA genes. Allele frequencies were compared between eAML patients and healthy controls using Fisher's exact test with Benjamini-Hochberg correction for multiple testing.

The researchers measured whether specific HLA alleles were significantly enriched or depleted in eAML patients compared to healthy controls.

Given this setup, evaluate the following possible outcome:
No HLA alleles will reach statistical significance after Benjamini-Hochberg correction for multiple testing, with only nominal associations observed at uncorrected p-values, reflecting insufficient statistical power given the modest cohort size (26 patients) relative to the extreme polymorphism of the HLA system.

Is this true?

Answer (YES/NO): YES